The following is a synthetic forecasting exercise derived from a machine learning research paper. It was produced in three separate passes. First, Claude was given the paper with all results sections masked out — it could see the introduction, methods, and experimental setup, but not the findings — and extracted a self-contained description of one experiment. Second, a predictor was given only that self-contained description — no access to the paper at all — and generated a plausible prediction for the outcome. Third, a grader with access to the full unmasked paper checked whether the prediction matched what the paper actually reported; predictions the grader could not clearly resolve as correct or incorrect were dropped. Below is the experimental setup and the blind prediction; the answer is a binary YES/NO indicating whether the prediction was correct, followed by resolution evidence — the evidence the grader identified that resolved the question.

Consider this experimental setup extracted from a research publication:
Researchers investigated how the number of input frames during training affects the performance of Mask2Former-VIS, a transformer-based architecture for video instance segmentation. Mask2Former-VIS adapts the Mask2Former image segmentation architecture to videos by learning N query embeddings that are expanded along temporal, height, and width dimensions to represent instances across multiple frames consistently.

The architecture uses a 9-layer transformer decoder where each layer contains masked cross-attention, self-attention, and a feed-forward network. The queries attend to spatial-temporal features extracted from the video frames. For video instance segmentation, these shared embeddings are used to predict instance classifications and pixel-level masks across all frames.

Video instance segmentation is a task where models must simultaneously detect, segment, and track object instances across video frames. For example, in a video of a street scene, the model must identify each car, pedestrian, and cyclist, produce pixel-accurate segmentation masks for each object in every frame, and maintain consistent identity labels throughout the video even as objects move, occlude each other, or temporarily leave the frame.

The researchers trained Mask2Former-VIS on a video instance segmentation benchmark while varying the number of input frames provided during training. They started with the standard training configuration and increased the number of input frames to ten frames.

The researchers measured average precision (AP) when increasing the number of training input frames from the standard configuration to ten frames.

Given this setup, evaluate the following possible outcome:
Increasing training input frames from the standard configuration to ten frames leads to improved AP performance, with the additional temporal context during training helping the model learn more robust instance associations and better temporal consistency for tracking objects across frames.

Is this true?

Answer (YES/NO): NO